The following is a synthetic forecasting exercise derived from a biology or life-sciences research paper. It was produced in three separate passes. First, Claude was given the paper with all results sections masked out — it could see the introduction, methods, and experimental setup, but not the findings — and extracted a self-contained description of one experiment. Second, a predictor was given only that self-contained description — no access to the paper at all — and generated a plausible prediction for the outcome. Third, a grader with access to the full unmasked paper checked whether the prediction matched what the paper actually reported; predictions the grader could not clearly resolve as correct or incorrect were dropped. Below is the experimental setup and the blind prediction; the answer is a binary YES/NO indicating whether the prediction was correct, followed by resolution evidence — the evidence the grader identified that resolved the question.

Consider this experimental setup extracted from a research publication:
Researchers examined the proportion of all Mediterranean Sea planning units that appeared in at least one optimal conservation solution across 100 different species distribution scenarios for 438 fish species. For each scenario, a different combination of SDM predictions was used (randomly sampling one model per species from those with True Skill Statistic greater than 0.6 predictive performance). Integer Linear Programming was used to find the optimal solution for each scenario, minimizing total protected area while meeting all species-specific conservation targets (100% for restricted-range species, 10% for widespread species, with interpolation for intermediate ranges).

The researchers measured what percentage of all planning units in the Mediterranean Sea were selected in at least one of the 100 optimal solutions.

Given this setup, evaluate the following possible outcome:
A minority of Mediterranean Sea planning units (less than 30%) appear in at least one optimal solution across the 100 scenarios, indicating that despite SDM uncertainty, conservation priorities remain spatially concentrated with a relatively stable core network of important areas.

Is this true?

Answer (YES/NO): NO